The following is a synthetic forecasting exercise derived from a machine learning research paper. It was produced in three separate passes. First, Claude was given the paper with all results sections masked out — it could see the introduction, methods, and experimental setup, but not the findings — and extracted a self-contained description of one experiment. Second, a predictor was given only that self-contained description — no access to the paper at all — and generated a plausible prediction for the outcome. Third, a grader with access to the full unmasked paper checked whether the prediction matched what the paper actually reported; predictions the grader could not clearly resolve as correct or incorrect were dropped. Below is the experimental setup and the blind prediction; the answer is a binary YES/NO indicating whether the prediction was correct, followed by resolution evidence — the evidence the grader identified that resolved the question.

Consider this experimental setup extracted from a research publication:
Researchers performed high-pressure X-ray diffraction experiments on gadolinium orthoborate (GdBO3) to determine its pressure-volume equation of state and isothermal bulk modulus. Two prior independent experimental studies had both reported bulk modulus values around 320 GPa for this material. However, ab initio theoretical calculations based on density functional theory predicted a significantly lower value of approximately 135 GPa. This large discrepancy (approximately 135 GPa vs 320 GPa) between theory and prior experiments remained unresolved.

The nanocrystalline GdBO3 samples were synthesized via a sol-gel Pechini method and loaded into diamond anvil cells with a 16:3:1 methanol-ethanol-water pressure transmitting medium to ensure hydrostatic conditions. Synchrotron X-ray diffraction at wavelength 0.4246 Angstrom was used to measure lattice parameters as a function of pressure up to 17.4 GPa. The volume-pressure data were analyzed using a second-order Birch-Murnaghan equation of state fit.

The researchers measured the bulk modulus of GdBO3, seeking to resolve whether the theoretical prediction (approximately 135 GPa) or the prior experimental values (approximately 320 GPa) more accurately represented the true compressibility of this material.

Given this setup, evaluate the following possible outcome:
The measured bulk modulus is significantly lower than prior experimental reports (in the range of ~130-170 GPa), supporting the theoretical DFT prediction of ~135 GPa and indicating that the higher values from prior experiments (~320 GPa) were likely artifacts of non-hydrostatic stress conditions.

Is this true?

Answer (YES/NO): YES